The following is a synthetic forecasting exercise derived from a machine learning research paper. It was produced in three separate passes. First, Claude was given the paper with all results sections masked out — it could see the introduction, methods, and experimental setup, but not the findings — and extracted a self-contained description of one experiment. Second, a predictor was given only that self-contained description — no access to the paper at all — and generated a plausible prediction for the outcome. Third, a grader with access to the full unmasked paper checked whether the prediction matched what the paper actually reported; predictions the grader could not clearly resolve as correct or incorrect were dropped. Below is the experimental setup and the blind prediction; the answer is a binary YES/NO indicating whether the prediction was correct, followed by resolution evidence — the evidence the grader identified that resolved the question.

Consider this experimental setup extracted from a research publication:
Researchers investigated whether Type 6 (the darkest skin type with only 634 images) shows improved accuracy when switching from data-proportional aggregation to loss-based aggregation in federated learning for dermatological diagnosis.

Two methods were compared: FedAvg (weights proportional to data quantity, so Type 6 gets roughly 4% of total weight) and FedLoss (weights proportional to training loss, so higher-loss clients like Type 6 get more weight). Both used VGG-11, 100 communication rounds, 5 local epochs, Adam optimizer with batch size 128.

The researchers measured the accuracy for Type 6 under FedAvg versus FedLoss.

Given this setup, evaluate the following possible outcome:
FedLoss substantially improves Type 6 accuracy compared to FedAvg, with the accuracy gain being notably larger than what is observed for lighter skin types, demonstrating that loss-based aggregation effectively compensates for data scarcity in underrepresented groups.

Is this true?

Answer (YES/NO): NO